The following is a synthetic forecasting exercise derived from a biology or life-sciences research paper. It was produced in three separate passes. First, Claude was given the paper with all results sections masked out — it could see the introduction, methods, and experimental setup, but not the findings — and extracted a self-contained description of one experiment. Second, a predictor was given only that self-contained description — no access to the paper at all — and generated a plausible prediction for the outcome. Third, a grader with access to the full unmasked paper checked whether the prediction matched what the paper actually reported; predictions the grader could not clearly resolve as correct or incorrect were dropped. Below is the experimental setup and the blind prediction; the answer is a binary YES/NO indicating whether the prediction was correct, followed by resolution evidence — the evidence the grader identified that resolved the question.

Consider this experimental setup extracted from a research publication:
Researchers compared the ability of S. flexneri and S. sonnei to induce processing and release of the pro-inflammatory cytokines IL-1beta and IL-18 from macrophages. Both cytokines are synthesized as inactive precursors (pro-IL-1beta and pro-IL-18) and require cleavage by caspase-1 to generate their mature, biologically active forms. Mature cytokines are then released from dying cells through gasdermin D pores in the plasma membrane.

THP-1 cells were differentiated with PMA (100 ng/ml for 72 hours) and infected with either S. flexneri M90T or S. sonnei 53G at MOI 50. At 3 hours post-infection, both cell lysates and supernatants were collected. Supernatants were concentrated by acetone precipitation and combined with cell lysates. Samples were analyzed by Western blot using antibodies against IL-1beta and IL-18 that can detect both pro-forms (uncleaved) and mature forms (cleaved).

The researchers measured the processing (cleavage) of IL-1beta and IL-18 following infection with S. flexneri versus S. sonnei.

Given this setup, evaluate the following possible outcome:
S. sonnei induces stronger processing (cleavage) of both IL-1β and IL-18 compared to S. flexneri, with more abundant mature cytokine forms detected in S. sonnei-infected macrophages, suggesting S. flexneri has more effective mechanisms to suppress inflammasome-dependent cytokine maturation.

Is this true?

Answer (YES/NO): NO